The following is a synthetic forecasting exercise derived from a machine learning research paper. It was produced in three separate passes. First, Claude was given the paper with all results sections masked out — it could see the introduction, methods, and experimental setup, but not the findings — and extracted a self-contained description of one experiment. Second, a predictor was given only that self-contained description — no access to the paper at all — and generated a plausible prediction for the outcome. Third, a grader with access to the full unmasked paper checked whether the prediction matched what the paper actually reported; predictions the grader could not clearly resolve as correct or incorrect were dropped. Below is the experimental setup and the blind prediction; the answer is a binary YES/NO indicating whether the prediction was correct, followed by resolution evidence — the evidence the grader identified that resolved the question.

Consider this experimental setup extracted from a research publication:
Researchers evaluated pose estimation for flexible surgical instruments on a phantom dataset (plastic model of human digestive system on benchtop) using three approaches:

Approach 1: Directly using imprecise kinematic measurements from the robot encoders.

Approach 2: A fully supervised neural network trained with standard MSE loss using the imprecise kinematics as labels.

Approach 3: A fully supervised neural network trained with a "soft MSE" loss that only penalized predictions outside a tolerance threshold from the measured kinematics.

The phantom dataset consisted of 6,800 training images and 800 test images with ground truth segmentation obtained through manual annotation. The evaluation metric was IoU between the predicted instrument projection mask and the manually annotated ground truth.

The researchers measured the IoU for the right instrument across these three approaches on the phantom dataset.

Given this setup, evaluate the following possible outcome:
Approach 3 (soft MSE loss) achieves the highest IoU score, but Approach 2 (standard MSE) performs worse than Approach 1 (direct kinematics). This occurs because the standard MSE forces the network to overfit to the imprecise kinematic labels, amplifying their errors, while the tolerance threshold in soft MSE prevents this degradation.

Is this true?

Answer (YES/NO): NO